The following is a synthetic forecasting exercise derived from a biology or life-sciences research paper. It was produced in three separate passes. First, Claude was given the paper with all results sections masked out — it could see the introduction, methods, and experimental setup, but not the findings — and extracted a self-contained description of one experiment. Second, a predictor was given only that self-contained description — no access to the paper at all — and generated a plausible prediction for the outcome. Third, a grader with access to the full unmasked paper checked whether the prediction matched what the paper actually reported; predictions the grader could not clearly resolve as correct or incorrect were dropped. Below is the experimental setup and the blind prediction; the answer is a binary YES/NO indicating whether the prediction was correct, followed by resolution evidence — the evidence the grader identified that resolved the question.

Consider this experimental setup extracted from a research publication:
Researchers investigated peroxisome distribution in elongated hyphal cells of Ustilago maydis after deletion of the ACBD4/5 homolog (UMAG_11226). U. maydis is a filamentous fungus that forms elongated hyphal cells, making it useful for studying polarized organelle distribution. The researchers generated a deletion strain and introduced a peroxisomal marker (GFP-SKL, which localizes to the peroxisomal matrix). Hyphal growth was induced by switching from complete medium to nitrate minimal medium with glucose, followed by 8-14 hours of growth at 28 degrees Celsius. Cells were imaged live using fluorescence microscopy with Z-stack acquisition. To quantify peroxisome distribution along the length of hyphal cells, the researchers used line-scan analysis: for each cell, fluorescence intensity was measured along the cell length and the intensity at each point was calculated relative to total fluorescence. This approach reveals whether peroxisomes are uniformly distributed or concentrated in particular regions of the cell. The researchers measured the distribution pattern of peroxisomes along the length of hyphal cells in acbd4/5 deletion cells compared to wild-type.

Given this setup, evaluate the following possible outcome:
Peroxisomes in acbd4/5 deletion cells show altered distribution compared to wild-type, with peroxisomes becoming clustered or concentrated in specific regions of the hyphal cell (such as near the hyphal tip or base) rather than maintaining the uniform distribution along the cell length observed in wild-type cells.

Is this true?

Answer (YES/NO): YES